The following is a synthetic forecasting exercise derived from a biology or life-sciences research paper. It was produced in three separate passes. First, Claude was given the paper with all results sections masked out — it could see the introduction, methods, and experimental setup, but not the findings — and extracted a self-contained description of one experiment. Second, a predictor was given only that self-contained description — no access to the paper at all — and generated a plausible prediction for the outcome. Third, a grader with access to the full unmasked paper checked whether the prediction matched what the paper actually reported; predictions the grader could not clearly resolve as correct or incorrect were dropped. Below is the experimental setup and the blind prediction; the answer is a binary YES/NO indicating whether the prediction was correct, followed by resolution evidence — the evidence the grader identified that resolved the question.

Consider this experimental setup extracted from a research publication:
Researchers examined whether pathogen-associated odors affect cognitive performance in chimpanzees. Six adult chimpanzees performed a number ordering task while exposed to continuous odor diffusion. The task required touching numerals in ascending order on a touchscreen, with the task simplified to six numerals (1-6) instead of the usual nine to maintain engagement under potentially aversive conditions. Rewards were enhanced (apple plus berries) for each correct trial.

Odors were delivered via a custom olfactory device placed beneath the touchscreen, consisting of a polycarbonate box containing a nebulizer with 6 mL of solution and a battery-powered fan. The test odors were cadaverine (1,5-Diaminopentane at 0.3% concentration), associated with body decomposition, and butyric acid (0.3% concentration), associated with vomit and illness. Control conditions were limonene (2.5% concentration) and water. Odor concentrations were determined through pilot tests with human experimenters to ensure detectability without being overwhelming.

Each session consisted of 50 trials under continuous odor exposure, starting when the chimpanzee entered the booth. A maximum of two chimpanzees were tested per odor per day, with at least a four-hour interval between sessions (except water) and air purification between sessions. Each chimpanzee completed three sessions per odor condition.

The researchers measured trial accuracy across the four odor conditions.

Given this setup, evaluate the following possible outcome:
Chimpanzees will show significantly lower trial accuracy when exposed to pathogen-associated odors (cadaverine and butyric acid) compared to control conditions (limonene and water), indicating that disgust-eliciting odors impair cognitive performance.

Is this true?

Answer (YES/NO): NO